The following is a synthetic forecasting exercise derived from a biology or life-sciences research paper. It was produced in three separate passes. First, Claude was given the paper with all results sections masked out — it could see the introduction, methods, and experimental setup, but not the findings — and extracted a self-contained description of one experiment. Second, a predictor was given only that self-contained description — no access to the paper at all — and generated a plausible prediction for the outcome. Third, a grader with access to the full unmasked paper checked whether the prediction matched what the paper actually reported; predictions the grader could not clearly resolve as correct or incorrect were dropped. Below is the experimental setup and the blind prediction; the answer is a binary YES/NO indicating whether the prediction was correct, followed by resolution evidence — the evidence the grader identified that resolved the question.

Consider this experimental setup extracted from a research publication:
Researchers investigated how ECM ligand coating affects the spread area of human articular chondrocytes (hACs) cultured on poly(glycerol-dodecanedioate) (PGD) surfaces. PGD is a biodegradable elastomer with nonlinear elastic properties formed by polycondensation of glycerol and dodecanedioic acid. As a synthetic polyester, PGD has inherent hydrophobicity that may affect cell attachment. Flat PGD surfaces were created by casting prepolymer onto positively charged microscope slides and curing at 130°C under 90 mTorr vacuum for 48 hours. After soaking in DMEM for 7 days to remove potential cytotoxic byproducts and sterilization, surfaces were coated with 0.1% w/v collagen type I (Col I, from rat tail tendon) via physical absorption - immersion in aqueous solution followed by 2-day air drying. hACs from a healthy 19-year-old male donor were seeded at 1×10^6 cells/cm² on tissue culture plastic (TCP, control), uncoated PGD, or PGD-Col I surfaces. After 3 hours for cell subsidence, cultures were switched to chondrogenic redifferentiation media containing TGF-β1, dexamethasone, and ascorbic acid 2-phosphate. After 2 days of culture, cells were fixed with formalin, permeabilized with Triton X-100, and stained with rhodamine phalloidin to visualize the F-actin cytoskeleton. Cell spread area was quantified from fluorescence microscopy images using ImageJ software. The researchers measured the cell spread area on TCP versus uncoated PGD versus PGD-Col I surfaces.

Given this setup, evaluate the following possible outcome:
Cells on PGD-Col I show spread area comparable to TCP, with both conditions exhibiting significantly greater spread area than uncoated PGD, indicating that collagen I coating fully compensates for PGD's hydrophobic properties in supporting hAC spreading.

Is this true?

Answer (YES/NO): NO